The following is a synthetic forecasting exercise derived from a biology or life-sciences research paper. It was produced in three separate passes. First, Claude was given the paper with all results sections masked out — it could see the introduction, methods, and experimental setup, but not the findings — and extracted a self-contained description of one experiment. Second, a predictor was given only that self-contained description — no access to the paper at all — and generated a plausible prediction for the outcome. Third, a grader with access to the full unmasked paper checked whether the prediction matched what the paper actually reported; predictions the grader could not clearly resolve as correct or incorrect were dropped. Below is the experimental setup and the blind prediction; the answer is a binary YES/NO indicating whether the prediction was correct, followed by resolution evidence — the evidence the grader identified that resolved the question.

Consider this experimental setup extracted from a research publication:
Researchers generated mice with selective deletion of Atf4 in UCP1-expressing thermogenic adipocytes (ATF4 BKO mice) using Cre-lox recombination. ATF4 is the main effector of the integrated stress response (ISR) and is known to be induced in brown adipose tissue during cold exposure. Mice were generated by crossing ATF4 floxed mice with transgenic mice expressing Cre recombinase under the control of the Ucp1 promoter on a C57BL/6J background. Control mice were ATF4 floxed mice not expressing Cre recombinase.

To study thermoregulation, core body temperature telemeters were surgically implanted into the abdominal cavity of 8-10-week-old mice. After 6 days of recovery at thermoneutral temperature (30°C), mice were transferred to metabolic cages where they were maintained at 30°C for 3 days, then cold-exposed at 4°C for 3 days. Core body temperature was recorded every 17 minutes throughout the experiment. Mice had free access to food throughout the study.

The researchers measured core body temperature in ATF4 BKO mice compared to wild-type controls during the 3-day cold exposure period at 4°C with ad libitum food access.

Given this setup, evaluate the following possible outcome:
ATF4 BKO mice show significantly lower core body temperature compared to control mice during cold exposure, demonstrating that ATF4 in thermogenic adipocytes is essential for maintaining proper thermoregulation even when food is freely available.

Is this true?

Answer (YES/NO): YES